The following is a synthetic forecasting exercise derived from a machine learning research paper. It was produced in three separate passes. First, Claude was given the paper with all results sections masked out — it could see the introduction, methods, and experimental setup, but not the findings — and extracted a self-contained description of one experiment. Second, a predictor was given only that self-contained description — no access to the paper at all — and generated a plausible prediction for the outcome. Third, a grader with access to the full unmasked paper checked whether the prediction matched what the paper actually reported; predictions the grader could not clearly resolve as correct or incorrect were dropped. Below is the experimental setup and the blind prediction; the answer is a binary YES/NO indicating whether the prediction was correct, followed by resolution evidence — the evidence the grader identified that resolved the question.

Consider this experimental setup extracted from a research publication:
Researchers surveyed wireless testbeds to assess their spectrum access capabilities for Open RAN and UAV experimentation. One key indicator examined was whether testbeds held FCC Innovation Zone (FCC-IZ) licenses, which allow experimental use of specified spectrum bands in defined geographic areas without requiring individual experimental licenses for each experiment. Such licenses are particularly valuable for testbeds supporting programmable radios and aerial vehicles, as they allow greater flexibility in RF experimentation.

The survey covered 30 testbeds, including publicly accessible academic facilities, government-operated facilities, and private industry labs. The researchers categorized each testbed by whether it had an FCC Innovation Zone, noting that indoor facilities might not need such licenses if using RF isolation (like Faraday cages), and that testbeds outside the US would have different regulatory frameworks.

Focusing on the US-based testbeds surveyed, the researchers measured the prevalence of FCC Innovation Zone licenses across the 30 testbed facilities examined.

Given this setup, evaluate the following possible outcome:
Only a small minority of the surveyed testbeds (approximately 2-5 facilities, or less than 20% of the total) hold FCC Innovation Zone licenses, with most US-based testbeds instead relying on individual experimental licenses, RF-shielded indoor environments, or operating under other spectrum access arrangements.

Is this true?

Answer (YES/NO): YES